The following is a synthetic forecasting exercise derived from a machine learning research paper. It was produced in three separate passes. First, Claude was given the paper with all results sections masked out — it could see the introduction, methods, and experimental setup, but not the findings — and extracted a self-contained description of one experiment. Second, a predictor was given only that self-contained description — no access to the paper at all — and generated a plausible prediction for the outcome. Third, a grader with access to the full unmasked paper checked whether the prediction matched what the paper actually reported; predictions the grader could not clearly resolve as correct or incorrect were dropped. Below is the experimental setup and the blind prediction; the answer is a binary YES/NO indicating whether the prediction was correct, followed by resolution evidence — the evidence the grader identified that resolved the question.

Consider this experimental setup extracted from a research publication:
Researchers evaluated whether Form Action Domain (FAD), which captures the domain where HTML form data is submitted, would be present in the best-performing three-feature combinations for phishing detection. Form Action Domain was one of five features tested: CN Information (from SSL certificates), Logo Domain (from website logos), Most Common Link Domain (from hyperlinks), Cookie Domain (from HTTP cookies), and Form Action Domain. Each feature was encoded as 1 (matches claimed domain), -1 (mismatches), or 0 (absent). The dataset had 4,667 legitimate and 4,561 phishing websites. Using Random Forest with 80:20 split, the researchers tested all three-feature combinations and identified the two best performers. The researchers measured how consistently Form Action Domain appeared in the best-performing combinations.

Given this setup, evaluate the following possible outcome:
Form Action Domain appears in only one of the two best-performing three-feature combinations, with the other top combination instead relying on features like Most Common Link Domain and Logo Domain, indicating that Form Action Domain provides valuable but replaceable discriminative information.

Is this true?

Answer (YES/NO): YES